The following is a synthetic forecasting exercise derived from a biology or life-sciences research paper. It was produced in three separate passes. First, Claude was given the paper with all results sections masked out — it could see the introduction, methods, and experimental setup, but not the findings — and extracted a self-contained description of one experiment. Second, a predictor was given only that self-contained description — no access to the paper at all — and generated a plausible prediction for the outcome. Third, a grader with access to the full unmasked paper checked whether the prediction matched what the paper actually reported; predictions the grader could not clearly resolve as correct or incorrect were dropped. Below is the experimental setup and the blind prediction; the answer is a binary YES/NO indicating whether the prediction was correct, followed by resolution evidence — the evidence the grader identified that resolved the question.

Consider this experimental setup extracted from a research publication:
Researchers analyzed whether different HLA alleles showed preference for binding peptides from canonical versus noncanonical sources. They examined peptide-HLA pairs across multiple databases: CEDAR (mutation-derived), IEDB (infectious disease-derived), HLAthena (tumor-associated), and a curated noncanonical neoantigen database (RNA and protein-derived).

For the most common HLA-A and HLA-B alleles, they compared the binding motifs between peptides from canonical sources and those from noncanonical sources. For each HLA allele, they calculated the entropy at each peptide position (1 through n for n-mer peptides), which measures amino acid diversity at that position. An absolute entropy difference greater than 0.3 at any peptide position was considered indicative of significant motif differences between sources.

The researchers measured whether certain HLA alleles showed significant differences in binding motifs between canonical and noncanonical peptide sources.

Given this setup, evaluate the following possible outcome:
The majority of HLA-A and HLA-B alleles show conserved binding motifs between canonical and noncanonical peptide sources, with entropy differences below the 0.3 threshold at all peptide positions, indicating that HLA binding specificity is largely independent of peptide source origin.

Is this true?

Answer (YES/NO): NO